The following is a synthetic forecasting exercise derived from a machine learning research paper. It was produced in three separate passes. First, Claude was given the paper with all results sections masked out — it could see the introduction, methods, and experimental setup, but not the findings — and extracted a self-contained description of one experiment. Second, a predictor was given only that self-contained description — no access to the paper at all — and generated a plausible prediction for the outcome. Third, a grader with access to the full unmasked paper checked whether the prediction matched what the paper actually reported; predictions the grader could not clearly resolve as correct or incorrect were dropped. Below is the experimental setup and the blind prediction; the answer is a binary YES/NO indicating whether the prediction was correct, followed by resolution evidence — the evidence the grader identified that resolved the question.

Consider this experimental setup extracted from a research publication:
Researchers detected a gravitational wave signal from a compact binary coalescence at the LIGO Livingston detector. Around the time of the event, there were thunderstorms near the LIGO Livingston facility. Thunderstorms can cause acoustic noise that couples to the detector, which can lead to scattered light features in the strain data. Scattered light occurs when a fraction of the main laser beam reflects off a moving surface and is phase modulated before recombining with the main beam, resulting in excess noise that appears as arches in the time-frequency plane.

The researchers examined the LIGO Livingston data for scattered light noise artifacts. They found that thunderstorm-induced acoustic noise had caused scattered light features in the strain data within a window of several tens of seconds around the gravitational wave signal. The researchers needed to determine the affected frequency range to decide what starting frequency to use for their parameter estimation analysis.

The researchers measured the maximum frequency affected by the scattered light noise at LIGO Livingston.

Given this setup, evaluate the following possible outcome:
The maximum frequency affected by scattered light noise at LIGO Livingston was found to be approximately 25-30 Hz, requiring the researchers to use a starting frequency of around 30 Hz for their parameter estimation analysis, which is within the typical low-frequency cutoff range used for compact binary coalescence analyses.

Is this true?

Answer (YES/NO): YES